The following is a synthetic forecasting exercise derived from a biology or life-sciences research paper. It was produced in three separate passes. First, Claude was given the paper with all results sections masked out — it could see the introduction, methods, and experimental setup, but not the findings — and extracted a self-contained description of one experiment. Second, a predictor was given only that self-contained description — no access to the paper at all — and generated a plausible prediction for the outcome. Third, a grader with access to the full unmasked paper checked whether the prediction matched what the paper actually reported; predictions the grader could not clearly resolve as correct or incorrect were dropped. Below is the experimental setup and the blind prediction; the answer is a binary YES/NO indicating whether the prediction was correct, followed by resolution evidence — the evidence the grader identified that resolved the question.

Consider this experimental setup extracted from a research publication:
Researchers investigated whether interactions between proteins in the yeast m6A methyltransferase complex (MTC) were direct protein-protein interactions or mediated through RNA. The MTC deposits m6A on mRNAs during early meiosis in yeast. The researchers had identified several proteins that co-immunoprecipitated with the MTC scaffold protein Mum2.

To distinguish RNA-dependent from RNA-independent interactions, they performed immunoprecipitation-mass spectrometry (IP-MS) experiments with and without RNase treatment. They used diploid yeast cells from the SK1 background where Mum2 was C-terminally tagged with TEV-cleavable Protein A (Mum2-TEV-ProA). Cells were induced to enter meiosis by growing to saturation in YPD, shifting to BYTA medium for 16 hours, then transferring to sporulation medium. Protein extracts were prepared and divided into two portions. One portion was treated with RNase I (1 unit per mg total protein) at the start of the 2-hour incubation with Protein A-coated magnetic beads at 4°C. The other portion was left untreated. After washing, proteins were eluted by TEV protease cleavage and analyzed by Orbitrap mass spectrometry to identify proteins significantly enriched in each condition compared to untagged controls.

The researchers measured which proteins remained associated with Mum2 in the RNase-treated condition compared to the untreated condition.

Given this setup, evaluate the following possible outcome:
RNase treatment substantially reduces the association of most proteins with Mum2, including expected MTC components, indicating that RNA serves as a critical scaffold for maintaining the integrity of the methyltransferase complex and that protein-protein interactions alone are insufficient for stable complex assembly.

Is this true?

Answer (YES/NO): NO